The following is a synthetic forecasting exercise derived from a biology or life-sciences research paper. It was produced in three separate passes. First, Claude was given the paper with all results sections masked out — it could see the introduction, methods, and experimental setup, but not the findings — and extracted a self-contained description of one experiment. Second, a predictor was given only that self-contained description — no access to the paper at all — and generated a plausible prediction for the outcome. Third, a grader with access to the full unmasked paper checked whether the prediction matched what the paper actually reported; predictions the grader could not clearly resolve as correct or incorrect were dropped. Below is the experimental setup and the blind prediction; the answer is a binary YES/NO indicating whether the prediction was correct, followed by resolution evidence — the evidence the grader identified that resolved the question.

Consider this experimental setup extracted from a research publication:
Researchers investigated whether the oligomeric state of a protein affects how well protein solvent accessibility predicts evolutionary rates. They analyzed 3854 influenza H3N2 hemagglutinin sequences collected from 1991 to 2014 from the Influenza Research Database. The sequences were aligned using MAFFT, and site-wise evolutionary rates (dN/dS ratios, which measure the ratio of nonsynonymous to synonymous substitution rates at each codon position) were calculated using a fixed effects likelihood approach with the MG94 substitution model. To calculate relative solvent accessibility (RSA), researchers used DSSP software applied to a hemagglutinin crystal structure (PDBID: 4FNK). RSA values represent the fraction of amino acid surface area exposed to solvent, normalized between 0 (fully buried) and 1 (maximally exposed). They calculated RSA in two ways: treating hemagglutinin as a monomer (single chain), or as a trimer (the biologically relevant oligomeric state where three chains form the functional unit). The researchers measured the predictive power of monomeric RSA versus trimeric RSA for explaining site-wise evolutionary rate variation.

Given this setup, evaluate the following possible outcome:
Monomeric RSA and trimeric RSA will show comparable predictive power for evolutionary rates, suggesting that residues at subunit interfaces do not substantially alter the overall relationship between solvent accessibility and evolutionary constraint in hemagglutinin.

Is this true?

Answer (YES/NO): NO